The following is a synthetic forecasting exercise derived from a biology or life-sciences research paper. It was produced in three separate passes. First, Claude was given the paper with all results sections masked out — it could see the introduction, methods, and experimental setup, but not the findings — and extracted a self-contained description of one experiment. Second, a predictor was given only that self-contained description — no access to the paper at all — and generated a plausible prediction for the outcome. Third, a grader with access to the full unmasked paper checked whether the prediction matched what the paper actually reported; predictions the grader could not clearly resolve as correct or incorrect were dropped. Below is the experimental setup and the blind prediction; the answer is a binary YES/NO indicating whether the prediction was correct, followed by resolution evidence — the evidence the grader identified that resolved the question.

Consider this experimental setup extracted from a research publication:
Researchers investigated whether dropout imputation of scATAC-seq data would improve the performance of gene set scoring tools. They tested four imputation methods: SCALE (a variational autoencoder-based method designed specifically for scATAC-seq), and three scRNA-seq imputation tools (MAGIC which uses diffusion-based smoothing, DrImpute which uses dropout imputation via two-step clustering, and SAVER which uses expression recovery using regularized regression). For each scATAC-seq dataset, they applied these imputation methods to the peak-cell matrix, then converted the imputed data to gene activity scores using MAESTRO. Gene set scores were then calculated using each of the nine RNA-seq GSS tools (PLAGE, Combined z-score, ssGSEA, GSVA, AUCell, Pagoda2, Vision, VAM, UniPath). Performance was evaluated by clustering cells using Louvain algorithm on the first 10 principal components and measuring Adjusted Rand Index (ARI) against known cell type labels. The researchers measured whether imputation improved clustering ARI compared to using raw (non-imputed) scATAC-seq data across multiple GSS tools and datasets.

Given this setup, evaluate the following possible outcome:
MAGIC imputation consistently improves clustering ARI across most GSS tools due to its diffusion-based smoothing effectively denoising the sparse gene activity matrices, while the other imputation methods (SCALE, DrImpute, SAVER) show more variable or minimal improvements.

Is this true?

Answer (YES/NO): NO